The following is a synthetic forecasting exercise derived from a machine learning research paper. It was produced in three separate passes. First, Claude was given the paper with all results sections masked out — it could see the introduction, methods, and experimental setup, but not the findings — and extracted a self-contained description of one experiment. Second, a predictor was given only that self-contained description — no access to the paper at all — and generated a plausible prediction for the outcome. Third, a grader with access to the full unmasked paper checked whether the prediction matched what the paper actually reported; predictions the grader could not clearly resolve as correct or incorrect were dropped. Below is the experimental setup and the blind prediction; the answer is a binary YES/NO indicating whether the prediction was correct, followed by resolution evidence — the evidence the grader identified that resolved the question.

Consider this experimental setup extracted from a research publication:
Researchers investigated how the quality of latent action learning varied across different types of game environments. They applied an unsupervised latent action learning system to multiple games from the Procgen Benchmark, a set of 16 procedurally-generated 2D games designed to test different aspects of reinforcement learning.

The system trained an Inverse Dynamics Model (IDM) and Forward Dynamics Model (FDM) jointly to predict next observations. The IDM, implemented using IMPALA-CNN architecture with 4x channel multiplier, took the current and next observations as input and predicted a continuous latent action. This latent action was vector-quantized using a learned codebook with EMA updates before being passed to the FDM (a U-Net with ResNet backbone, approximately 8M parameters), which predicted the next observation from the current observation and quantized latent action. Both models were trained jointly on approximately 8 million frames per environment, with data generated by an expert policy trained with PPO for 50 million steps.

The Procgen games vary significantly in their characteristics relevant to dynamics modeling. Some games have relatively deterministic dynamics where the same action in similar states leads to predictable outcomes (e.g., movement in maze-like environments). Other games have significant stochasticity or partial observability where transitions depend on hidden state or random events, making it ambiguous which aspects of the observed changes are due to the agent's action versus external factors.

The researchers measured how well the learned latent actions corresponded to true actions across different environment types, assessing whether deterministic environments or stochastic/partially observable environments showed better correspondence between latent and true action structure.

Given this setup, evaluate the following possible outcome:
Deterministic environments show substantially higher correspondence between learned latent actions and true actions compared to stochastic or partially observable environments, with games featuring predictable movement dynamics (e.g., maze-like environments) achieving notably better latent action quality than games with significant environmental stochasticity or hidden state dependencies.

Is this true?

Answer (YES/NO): YES